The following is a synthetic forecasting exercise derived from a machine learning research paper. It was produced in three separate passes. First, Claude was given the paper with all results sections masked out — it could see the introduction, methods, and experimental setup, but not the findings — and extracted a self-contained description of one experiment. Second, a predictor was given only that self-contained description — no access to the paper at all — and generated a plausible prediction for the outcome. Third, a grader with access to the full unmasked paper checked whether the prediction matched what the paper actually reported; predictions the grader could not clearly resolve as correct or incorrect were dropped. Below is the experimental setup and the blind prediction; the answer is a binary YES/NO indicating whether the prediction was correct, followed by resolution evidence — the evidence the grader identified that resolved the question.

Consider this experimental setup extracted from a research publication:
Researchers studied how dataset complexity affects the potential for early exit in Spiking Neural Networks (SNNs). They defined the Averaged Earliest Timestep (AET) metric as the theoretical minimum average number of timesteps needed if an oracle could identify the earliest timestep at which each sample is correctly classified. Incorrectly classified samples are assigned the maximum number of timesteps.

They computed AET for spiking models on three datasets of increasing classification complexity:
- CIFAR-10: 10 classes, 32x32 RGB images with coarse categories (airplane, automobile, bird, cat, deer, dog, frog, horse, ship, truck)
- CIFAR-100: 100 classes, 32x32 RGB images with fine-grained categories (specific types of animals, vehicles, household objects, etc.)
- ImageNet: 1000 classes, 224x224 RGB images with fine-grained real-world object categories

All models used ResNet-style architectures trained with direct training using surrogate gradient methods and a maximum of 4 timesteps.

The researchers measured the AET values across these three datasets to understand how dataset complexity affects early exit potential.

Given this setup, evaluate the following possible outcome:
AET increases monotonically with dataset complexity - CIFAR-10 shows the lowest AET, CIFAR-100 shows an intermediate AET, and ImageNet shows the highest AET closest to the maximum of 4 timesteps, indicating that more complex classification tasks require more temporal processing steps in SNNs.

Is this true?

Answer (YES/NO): NO